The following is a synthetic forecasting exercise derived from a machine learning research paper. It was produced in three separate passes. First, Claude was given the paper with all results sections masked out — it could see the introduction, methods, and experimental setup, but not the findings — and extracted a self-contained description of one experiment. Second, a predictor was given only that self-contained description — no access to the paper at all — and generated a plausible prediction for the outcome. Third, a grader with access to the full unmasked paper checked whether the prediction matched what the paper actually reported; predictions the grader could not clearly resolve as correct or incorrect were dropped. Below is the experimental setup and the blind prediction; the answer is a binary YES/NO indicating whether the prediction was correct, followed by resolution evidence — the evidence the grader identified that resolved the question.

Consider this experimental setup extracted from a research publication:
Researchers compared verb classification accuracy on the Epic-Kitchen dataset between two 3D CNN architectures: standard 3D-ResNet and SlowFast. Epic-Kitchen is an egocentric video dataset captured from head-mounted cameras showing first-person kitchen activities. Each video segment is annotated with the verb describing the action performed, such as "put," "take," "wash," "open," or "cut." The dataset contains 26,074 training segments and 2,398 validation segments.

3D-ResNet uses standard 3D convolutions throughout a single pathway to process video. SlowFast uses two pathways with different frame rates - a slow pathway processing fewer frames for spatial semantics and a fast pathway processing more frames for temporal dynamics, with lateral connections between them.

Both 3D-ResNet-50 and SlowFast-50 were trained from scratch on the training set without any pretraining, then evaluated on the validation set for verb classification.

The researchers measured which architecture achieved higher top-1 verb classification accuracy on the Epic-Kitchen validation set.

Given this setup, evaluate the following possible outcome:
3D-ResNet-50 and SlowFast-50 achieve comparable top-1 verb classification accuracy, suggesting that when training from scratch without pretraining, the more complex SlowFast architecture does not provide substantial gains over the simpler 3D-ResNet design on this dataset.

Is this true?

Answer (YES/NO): NO